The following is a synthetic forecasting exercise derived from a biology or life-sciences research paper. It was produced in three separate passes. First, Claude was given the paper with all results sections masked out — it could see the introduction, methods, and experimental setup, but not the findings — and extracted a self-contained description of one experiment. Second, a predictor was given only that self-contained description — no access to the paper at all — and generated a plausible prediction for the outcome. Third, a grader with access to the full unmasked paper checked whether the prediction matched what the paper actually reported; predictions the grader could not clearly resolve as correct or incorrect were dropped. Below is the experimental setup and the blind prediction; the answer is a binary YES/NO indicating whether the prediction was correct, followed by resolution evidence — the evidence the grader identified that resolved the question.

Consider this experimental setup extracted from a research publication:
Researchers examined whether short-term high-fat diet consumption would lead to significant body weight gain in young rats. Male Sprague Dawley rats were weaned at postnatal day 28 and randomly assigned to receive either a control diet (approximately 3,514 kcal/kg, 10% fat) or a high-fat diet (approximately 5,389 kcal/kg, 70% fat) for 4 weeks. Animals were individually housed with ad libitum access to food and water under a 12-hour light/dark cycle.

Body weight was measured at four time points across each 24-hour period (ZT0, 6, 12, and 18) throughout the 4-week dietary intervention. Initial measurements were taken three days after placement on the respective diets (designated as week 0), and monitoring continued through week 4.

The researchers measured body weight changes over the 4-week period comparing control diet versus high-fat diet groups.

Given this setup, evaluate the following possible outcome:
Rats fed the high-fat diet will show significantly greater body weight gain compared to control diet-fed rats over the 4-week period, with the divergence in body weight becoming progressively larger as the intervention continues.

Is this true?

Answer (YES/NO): NO